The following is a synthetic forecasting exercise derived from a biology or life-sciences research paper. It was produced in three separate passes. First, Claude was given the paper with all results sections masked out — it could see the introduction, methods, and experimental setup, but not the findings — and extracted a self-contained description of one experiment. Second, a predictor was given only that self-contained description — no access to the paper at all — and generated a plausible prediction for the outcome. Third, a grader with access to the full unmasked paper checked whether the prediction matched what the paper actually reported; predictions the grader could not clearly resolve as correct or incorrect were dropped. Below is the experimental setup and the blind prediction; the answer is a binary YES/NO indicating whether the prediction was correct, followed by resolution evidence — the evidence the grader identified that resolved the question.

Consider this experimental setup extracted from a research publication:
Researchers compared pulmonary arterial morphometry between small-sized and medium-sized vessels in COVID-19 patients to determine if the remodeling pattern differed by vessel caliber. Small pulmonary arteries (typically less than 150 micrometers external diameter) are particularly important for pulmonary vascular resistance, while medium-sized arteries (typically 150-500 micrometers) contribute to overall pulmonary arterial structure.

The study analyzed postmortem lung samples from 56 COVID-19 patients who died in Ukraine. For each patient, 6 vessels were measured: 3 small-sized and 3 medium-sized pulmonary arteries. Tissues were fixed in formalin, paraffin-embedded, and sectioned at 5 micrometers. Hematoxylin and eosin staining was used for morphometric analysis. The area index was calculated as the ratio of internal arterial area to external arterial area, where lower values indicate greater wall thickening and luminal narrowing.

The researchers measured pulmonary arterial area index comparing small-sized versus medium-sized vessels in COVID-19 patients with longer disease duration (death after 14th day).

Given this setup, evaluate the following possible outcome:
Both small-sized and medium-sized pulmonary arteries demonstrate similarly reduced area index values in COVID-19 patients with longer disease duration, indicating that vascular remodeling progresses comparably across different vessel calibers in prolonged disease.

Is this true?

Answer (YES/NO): NO